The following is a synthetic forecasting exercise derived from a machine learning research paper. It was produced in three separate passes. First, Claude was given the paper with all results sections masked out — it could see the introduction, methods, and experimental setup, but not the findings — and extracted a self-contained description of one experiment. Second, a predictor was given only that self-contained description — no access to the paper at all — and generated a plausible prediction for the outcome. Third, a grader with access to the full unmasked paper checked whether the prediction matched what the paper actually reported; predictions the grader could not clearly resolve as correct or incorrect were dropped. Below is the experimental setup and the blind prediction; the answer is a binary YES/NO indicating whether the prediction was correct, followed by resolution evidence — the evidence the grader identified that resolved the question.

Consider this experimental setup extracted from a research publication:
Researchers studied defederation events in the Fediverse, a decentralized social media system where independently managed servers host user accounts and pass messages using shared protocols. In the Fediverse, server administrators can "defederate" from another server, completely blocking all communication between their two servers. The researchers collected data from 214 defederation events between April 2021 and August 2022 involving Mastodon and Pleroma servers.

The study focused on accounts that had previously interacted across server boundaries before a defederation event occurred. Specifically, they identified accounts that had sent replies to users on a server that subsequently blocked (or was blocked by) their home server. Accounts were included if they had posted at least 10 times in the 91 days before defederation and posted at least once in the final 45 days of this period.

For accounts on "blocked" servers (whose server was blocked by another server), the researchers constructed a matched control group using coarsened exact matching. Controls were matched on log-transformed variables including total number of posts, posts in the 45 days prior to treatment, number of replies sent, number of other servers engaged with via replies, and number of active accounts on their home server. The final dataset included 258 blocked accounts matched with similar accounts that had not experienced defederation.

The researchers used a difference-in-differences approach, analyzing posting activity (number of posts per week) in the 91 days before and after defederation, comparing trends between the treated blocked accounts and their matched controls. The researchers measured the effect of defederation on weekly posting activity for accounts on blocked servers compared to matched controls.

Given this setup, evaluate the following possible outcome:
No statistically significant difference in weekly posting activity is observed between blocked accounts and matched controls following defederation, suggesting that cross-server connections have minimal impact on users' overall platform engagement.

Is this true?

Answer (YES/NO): NO